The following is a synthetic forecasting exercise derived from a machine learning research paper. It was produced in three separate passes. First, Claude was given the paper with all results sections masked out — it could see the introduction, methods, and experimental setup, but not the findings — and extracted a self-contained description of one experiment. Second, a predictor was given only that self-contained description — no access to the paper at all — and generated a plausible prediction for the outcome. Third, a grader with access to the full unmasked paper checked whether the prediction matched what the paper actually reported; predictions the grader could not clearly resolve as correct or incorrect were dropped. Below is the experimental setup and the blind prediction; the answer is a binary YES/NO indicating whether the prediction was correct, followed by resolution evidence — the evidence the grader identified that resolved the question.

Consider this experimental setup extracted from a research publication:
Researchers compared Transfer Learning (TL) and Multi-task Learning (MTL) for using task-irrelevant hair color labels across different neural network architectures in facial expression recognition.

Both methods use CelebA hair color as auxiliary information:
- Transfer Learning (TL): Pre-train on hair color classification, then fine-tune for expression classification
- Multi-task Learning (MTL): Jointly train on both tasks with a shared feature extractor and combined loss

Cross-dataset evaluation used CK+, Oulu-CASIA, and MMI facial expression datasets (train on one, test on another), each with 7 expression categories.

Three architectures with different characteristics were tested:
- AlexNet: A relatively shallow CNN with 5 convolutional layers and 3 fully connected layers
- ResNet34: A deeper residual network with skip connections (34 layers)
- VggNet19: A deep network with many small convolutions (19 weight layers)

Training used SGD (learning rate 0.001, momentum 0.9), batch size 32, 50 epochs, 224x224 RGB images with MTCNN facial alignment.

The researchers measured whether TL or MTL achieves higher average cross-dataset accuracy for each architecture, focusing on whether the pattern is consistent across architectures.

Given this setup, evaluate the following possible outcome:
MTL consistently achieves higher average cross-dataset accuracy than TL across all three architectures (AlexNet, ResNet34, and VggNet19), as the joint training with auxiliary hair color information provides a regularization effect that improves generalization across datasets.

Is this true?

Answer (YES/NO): NO